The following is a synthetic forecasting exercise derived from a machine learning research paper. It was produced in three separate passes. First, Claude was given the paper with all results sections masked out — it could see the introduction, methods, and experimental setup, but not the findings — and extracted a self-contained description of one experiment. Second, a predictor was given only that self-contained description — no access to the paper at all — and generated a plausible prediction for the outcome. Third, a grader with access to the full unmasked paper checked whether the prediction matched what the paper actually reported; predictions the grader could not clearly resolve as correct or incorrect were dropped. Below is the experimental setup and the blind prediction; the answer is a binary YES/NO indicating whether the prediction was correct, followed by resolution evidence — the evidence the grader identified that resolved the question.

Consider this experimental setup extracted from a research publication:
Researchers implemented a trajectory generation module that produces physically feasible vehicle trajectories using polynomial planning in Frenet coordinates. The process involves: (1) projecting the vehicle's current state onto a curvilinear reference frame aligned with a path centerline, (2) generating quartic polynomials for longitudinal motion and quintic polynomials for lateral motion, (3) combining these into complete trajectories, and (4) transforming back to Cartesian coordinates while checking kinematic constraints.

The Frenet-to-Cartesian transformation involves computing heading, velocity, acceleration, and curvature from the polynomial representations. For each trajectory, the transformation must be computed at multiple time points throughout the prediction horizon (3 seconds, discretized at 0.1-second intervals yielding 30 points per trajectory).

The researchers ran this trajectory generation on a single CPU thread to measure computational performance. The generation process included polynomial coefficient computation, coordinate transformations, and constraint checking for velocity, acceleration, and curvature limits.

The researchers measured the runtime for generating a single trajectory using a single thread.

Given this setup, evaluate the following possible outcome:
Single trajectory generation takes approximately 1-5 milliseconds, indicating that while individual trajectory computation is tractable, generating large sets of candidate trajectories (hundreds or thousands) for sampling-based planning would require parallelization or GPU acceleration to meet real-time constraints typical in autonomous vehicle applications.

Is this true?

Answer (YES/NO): NO